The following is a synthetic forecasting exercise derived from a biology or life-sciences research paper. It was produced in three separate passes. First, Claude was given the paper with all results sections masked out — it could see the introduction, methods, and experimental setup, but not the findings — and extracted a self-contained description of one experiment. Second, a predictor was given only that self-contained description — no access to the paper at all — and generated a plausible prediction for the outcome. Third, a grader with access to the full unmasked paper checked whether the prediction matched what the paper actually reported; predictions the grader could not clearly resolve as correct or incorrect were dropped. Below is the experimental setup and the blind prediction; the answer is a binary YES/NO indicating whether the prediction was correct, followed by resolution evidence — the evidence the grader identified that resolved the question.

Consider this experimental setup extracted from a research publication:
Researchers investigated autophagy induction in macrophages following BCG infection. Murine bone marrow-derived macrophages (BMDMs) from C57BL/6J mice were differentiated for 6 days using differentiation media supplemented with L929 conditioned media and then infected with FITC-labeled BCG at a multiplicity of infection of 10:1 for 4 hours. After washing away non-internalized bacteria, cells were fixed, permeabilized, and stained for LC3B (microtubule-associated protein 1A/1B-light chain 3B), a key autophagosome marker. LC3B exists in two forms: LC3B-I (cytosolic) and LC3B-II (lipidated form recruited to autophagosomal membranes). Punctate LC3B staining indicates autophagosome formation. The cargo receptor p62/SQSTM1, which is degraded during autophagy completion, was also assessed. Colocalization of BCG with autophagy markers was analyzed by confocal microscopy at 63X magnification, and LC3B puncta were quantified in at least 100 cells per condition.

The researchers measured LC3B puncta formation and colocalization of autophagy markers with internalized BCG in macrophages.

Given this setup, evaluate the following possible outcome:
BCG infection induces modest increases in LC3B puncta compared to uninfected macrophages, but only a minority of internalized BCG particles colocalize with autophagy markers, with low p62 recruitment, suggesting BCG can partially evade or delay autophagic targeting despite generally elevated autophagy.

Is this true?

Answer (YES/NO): YES